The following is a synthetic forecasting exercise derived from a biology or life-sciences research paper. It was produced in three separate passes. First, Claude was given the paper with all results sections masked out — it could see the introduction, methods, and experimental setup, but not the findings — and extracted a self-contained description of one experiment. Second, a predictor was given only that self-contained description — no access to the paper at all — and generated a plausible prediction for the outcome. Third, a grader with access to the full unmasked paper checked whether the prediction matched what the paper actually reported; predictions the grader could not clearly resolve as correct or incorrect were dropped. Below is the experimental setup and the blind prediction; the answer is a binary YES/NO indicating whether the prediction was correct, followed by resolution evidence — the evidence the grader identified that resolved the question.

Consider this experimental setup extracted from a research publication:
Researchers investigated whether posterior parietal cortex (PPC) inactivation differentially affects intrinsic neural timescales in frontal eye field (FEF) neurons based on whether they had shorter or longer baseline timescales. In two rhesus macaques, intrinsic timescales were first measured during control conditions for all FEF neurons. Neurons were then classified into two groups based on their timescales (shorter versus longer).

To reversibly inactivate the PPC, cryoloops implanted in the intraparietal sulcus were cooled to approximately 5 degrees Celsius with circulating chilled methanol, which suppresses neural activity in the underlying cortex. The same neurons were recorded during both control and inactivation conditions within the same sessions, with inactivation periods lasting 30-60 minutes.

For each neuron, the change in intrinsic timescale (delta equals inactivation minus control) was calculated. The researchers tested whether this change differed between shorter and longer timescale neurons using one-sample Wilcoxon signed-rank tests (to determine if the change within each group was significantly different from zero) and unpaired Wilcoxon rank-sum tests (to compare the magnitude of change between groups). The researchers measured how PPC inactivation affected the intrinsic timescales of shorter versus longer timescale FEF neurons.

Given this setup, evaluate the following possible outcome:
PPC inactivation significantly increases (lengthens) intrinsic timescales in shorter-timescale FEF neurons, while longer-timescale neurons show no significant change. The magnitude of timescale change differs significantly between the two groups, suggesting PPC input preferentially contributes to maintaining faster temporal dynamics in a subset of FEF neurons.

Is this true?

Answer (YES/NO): NO